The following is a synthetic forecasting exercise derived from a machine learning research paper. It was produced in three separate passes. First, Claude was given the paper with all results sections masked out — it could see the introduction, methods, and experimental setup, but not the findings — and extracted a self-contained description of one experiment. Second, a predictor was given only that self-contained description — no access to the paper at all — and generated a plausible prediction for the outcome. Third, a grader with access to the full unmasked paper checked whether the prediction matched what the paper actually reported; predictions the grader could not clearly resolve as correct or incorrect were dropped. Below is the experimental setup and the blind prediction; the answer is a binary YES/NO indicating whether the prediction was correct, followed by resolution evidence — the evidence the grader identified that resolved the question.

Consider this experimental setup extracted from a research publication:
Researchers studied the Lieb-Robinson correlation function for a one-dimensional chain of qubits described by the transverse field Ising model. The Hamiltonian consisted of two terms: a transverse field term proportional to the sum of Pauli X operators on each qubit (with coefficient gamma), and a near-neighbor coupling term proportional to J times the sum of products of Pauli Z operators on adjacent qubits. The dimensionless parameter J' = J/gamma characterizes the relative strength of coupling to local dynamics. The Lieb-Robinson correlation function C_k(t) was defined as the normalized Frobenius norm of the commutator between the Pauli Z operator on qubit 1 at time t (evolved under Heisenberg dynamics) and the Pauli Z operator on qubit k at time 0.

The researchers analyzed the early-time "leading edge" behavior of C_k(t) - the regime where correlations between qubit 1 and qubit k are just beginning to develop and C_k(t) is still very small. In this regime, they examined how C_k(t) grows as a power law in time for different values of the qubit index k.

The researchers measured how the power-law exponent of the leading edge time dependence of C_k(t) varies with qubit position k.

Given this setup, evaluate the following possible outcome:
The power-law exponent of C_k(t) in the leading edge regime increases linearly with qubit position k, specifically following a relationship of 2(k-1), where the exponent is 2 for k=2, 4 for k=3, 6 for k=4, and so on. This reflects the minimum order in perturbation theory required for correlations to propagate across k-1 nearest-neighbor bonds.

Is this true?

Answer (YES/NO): NO